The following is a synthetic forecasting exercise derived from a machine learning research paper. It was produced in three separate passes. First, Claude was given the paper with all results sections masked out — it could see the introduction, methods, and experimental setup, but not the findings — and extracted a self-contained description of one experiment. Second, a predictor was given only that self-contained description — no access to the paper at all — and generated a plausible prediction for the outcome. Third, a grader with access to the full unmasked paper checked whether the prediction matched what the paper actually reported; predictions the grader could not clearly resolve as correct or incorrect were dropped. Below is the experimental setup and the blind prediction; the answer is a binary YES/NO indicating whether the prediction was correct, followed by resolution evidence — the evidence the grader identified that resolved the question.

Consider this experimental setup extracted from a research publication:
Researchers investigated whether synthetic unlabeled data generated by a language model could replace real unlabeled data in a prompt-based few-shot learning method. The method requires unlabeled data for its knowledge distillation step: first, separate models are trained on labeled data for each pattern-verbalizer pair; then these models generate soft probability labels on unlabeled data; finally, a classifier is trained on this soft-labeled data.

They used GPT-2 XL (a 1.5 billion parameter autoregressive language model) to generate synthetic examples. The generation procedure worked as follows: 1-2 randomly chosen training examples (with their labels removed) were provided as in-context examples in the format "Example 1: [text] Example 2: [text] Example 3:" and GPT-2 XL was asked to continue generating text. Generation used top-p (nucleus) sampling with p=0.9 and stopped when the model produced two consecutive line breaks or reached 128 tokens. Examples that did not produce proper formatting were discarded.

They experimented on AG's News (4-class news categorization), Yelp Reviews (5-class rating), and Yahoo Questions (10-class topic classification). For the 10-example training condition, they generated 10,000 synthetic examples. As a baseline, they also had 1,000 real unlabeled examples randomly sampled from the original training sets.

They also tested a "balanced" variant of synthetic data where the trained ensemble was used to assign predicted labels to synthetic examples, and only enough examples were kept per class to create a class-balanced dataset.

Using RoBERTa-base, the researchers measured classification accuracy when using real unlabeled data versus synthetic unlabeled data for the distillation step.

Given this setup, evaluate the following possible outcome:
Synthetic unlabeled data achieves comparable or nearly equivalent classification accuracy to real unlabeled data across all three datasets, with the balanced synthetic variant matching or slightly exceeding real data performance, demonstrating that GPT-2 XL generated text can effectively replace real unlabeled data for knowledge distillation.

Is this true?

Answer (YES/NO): YES